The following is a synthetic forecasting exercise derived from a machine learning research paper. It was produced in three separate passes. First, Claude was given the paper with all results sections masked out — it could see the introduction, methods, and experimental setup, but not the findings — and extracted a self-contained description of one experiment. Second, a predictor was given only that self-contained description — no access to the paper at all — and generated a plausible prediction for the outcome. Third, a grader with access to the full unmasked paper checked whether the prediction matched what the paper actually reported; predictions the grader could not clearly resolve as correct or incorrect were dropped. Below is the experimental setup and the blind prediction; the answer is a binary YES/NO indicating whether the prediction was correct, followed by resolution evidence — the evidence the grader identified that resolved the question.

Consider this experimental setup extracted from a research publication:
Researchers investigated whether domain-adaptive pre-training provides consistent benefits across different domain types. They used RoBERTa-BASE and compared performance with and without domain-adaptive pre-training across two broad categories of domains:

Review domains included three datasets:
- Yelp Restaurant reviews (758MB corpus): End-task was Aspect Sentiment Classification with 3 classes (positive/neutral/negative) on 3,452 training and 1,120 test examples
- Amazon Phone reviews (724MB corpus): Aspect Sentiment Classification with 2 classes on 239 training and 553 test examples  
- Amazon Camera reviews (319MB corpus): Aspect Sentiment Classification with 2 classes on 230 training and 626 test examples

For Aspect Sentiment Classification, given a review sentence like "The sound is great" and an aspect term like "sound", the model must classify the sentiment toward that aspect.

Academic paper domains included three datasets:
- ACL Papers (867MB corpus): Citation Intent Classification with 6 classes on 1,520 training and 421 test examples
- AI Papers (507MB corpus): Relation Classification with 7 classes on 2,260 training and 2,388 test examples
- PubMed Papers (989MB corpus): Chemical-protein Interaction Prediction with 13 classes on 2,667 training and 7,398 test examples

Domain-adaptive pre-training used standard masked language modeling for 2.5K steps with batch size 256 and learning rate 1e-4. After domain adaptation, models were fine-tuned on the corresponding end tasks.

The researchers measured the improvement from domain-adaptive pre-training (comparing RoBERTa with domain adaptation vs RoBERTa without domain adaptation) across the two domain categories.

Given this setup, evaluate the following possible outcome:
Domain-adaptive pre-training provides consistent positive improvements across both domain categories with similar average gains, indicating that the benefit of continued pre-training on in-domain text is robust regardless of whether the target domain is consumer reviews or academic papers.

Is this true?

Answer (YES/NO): NO